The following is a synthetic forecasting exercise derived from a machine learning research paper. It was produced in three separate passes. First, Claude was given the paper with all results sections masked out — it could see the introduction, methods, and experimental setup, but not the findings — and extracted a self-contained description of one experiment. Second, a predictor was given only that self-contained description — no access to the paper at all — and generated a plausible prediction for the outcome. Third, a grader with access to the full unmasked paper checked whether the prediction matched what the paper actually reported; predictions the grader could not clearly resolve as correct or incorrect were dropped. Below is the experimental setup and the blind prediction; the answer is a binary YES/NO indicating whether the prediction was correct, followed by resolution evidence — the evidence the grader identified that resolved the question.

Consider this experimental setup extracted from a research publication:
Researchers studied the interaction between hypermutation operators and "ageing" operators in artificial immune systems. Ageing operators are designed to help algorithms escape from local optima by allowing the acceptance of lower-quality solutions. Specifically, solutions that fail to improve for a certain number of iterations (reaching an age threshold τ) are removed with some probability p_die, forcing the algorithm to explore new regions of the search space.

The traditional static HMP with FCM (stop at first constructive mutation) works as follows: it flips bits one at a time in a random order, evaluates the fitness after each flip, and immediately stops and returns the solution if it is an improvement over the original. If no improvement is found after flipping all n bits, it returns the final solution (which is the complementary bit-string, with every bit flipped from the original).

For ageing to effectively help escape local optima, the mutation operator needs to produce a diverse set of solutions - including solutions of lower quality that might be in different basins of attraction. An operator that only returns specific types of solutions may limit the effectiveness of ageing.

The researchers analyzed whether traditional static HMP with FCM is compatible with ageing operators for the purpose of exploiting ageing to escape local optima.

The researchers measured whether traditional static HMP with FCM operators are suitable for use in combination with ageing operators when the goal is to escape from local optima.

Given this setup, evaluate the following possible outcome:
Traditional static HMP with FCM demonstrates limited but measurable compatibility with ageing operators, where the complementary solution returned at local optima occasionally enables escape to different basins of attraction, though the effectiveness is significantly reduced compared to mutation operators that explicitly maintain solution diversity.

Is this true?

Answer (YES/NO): NO